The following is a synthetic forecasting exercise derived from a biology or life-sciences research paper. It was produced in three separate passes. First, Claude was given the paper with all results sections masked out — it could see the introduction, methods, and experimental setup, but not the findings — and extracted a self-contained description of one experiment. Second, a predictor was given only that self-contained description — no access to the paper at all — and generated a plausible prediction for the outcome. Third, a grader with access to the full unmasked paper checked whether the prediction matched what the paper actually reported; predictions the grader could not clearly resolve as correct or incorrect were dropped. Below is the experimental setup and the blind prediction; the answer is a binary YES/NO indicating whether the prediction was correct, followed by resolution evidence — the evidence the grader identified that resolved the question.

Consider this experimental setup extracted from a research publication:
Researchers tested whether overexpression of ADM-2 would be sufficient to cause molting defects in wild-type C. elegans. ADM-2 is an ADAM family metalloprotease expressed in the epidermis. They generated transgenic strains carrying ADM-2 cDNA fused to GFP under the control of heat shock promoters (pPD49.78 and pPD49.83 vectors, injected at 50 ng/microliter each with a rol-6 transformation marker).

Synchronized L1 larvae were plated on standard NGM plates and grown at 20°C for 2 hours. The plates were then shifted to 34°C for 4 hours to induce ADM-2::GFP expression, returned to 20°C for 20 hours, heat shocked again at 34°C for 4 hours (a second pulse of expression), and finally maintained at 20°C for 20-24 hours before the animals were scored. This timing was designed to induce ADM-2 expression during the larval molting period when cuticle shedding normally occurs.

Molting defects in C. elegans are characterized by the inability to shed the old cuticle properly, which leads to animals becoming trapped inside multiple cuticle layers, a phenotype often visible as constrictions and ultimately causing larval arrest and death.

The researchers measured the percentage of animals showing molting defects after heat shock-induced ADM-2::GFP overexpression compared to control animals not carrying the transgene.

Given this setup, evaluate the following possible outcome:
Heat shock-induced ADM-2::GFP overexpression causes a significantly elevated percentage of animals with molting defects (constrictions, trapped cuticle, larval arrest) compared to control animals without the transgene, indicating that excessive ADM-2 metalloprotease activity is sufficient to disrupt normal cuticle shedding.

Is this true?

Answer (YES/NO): YES